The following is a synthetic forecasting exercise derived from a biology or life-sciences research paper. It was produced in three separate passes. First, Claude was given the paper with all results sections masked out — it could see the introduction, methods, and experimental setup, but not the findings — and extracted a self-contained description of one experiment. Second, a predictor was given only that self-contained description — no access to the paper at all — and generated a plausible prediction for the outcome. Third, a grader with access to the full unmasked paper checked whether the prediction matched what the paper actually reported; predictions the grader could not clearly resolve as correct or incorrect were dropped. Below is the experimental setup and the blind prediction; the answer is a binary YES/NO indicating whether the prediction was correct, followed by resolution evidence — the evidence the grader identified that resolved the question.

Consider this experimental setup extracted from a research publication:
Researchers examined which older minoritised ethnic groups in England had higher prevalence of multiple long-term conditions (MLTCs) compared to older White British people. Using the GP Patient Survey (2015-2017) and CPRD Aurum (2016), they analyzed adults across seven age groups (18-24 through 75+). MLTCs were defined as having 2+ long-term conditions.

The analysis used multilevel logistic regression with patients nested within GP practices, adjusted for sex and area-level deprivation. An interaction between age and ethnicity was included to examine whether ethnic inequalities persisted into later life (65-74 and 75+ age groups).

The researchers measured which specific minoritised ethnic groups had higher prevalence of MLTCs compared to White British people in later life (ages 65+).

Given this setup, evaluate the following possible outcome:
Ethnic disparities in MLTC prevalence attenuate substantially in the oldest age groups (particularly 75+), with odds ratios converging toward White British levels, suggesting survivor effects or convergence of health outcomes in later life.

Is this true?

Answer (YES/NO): NO